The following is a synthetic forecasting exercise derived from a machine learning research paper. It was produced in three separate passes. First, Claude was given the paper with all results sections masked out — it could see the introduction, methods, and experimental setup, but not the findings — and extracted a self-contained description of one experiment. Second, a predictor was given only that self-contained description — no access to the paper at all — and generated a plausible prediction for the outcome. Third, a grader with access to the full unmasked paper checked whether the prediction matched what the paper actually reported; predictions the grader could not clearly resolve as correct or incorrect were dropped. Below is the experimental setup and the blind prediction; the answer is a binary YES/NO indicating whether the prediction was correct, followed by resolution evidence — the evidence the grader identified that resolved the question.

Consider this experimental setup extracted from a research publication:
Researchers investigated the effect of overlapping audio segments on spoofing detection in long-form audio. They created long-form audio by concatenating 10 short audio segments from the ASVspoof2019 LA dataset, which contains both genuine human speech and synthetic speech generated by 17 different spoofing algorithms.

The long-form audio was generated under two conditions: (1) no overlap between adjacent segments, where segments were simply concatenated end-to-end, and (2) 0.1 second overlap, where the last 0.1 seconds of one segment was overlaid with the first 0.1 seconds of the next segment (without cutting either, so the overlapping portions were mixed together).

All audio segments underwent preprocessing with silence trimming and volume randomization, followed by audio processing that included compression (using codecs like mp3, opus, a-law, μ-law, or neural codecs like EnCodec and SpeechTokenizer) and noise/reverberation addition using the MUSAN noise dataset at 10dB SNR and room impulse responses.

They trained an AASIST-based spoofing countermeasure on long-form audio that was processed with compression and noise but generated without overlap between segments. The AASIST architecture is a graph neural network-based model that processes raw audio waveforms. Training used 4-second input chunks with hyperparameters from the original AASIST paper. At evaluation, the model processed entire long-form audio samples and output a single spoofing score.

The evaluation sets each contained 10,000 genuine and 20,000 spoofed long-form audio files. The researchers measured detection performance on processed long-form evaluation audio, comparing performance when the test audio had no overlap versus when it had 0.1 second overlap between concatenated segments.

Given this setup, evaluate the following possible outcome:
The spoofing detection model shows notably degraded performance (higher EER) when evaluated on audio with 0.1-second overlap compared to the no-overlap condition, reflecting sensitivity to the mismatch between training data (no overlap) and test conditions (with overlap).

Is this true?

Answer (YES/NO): NO